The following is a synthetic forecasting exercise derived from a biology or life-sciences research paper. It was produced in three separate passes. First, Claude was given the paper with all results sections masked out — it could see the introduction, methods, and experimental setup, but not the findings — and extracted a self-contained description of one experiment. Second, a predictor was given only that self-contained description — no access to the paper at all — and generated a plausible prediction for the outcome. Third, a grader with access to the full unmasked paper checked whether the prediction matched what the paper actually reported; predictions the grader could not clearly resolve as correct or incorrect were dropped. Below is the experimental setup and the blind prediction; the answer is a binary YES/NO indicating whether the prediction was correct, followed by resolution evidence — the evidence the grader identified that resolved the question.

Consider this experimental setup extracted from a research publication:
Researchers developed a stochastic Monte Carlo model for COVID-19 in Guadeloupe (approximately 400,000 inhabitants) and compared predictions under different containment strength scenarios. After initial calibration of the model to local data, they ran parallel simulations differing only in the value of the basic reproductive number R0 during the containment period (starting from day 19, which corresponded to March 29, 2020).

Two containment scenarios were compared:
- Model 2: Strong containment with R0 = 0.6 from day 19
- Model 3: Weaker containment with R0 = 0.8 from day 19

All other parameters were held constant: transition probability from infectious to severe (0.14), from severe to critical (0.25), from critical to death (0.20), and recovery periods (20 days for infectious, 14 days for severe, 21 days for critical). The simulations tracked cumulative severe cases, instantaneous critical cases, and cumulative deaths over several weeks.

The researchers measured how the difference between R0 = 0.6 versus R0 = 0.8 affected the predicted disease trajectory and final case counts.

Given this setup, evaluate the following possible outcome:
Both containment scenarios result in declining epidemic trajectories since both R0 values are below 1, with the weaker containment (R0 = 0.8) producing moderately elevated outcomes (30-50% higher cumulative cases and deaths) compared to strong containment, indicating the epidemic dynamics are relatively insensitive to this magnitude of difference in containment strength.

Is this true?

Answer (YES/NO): NO